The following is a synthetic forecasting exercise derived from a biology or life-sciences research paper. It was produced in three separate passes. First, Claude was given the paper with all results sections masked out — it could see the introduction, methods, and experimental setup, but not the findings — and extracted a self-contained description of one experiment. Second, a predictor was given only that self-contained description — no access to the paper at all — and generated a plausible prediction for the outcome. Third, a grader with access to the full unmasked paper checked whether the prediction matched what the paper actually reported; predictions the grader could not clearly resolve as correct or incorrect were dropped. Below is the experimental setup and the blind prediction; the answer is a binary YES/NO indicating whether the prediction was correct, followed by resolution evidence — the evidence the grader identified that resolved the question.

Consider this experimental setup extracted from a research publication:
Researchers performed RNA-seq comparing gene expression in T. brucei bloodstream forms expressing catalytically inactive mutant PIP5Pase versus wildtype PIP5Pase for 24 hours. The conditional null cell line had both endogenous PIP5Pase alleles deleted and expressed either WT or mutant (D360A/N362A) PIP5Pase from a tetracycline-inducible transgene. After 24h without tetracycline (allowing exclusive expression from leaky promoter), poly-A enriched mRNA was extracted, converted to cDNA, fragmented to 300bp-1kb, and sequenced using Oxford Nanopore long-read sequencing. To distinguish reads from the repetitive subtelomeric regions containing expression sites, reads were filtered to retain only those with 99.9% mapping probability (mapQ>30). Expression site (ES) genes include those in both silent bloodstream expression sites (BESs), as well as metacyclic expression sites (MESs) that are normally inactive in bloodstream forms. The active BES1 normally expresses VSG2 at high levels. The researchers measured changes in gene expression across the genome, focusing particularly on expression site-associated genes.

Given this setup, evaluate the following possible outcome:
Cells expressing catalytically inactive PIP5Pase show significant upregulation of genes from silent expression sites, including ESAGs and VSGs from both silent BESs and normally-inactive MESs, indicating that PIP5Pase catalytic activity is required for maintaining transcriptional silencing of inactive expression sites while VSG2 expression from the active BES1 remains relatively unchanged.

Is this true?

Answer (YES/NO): NO